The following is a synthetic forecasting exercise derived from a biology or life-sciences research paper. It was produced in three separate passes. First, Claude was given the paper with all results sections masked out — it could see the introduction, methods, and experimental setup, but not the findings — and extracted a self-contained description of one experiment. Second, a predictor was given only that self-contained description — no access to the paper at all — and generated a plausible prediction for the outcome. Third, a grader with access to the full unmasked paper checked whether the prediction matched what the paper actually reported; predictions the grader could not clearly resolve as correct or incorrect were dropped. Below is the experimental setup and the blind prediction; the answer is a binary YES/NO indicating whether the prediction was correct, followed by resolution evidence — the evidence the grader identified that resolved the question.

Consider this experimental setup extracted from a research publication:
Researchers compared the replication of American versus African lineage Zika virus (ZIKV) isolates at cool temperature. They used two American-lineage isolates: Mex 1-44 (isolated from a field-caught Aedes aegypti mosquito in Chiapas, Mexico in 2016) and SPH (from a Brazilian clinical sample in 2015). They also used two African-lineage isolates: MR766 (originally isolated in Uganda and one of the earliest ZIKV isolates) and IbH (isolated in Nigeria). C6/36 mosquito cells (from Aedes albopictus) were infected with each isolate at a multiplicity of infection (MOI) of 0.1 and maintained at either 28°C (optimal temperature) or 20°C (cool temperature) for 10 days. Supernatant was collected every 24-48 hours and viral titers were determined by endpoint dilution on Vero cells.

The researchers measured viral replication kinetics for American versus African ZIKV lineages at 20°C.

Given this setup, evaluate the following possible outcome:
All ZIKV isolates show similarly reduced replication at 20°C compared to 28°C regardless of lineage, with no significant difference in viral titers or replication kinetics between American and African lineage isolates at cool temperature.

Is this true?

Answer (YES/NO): NO